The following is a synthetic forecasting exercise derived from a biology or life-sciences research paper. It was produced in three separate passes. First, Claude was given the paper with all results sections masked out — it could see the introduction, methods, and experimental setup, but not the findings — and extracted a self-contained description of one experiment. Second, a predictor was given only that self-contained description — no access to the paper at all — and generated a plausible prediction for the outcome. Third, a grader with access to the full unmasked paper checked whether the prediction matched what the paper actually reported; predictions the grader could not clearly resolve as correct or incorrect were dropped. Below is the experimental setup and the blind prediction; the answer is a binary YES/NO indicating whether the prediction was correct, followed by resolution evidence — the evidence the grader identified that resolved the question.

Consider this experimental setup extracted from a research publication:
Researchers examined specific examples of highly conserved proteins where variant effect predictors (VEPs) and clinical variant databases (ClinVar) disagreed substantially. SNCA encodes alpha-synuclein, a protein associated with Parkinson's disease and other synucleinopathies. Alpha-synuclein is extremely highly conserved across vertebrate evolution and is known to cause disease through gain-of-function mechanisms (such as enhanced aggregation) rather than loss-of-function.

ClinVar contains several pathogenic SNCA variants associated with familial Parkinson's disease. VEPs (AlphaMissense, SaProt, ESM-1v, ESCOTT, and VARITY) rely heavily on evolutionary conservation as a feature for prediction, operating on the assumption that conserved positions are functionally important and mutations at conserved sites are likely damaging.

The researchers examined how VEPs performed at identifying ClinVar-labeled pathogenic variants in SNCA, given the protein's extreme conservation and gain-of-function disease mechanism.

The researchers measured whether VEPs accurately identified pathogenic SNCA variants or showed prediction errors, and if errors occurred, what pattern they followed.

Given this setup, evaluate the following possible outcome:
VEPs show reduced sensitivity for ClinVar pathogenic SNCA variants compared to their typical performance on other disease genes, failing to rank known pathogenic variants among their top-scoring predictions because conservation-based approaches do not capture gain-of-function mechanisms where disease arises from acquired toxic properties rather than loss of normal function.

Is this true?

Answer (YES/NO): NO